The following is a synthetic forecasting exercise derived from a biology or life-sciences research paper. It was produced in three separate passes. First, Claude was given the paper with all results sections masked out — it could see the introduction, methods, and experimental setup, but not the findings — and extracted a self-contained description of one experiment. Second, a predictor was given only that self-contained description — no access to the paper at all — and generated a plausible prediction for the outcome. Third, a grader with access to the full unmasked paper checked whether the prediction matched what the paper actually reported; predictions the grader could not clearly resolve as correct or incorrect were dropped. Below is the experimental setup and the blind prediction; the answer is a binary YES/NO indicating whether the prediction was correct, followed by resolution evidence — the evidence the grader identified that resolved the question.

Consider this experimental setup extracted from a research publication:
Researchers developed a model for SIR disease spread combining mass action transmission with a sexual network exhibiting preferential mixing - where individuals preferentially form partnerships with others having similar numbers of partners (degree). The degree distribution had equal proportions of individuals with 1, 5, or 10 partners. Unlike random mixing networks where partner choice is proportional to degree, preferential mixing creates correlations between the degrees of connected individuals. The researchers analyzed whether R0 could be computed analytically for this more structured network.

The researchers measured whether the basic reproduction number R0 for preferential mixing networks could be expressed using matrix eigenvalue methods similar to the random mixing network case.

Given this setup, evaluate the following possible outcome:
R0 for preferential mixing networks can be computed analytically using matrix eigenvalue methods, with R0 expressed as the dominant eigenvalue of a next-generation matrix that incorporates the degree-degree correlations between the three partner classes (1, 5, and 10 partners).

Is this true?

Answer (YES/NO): YES